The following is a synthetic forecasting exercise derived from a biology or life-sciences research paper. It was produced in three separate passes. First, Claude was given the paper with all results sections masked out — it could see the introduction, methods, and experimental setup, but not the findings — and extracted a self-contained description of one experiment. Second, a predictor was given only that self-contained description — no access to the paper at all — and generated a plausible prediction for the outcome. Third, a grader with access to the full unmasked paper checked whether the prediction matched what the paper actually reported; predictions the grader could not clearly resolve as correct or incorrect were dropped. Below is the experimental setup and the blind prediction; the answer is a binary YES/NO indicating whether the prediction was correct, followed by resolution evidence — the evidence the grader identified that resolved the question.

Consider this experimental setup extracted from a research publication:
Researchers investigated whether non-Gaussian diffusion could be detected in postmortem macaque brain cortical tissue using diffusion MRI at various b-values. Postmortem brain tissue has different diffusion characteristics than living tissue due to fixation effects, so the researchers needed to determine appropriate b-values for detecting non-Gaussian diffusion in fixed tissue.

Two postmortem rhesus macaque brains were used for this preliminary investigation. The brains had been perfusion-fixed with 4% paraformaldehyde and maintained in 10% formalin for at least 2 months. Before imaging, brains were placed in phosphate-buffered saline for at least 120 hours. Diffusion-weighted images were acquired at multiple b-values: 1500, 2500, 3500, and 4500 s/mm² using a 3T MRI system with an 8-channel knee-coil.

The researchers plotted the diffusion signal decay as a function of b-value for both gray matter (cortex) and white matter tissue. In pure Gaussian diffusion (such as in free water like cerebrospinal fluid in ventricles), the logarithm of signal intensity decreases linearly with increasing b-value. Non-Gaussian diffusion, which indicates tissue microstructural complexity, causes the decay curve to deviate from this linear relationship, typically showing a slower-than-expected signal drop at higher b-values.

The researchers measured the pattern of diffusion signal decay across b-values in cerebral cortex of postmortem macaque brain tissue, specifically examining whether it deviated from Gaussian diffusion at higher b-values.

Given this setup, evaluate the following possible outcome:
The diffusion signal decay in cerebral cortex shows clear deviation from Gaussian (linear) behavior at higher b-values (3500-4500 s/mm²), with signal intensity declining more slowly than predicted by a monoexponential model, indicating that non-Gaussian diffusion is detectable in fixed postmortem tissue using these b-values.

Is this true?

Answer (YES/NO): YES